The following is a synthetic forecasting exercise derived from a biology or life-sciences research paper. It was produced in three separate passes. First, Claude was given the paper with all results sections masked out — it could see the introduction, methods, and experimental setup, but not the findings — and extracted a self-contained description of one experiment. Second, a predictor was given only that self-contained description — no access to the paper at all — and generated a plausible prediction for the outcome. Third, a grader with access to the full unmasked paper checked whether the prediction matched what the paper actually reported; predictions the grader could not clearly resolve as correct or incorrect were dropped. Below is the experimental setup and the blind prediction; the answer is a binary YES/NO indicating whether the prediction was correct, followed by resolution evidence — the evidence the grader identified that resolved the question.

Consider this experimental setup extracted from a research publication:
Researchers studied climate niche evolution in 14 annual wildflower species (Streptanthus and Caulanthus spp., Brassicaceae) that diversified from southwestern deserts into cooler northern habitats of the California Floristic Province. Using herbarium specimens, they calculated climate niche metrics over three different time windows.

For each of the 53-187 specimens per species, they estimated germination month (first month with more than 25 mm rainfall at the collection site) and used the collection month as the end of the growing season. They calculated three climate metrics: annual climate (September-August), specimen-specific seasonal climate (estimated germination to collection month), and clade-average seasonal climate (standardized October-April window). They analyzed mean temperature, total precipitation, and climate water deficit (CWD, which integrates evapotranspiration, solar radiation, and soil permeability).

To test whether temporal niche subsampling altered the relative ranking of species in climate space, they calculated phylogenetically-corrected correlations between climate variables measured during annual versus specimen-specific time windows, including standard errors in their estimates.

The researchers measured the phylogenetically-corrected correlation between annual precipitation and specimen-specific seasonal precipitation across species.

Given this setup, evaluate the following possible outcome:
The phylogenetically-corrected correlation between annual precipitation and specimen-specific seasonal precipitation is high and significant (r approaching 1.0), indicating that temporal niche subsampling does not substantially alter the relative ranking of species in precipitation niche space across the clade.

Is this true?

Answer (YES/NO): YES